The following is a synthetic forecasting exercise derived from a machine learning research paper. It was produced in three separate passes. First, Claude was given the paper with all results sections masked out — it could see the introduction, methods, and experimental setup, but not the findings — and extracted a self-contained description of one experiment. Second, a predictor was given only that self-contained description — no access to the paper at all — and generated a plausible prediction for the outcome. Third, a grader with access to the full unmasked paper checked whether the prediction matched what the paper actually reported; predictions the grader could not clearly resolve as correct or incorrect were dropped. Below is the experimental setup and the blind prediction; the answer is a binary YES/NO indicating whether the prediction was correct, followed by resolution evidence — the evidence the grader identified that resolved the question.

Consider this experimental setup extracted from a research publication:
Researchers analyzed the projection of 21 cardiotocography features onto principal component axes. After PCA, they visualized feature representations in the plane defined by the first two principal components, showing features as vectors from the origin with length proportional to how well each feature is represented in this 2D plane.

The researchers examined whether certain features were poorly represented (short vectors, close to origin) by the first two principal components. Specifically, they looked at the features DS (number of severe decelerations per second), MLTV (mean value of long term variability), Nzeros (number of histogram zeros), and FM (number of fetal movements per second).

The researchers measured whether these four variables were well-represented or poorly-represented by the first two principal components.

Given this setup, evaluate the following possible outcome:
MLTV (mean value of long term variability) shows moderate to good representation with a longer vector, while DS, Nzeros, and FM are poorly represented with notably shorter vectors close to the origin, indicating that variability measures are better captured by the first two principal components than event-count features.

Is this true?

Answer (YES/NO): NO